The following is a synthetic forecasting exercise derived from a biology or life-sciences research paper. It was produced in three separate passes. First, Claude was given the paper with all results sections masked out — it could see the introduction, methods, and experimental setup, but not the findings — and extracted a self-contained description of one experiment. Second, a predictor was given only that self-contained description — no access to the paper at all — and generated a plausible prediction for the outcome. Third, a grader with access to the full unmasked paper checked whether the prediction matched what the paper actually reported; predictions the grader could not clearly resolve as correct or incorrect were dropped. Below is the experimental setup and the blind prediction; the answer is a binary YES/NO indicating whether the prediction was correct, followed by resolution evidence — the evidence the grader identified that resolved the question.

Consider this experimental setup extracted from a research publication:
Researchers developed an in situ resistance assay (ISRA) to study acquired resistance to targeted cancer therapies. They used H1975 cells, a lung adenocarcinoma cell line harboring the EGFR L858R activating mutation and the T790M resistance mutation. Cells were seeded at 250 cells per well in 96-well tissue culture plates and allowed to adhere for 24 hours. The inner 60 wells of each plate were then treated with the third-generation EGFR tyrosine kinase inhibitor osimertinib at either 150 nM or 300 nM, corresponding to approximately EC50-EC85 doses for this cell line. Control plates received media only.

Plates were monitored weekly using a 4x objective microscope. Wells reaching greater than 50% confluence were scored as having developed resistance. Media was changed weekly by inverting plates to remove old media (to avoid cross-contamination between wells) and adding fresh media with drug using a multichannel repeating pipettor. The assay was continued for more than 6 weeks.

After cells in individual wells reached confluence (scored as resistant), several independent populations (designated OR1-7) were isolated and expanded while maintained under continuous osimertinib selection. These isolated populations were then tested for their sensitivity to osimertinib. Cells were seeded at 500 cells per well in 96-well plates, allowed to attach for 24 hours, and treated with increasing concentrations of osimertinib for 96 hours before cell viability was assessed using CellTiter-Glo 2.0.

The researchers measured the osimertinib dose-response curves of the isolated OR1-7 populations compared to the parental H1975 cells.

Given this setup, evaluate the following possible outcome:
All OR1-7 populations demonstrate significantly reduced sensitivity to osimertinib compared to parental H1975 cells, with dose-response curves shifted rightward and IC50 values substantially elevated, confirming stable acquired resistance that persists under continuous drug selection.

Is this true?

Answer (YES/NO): YES